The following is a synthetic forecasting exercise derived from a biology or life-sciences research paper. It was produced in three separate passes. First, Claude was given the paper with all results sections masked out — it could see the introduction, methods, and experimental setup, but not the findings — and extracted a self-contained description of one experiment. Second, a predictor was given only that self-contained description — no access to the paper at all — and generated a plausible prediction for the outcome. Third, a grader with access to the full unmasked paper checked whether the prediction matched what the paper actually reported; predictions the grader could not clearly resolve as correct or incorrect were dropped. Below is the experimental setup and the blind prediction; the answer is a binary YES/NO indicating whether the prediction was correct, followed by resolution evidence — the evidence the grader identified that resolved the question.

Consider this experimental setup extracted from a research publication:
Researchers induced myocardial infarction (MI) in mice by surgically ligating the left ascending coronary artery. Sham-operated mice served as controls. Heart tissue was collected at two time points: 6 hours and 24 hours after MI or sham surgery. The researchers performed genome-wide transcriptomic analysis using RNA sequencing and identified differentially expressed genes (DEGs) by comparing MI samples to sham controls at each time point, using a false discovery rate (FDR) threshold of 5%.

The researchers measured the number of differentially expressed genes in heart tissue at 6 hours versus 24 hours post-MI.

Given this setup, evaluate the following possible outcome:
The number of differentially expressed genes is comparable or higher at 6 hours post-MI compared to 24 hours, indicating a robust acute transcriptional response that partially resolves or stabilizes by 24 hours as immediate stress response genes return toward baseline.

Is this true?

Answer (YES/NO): NO